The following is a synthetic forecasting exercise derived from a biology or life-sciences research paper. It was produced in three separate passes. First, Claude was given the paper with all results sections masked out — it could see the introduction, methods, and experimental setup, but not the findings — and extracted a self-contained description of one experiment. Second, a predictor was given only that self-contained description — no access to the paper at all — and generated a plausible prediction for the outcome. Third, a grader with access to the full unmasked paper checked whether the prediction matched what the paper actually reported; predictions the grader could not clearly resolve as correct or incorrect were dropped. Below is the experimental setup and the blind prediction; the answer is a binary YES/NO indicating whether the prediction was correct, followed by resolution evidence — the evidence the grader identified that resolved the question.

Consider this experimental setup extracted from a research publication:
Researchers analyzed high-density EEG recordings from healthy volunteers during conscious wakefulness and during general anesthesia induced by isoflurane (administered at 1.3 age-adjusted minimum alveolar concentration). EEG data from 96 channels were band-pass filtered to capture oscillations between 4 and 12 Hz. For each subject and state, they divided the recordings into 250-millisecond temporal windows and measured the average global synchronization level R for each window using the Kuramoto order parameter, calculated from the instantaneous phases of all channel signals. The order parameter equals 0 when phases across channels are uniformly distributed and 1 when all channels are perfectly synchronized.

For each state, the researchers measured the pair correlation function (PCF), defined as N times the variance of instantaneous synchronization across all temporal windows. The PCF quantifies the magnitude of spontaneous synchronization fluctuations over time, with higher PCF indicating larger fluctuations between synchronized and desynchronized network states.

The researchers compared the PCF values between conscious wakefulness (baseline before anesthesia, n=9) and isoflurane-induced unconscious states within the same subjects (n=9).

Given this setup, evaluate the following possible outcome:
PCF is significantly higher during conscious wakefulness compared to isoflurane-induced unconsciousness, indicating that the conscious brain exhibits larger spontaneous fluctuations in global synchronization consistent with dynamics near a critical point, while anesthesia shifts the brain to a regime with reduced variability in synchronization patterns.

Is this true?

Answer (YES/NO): YES